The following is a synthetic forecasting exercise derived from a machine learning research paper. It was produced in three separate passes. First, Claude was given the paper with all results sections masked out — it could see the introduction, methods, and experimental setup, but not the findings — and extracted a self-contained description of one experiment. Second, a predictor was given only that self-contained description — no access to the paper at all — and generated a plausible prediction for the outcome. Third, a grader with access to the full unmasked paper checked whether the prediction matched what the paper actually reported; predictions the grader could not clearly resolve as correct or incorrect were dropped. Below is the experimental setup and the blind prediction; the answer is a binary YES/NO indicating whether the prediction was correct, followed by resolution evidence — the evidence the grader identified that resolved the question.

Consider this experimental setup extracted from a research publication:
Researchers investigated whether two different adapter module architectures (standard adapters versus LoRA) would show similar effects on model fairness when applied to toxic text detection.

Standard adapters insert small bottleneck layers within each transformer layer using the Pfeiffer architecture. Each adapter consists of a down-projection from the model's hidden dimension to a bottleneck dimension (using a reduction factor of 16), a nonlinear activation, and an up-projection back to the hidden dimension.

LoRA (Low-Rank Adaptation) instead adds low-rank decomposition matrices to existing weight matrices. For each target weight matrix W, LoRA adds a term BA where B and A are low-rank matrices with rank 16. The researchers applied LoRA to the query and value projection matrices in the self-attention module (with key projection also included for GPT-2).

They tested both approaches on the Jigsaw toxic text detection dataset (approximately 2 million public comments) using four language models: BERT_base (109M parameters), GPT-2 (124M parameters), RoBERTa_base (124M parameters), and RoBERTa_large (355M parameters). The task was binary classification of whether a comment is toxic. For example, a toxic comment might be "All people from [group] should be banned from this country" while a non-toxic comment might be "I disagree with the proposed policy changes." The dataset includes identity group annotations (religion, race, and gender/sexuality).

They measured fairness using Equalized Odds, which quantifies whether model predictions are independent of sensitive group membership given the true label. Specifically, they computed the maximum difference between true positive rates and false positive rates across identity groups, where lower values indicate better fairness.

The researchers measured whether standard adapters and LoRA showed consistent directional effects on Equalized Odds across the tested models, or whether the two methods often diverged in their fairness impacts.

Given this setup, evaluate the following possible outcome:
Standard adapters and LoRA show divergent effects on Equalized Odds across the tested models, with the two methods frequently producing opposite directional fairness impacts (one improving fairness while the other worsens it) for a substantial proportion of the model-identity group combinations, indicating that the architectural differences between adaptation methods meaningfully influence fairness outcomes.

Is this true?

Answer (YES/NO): NO